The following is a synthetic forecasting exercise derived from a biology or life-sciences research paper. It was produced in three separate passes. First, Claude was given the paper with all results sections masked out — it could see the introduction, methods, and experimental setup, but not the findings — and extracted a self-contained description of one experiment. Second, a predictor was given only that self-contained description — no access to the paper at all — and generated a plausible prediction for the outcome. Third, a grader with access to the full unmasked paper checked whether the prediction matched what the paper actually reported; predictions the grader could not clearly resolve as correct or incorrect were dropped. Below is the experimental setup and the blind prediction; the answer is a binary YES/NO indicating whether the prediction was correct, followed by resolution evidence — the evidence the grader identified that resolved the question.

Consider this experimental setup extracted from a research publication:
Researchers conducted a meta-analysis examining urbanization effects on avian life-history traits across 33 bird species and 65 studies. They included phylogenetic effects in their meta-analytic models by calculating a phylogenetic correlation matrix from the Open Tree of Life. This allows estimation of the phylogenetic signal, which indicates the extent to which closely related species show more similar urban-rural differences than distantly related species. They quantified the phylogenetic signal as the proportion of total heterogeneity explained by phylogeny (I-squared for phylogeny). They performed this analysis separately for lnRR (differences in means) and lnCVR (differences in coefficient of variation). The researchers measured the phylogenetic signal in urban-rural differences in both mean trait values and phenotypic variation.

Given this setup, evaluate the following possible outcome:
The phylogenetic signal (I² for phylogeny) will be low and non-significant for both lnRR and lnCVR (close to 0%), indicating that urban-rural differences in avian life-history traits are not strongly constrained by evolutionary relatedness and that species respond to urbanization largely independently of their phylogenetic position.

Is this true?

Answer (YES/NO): YES